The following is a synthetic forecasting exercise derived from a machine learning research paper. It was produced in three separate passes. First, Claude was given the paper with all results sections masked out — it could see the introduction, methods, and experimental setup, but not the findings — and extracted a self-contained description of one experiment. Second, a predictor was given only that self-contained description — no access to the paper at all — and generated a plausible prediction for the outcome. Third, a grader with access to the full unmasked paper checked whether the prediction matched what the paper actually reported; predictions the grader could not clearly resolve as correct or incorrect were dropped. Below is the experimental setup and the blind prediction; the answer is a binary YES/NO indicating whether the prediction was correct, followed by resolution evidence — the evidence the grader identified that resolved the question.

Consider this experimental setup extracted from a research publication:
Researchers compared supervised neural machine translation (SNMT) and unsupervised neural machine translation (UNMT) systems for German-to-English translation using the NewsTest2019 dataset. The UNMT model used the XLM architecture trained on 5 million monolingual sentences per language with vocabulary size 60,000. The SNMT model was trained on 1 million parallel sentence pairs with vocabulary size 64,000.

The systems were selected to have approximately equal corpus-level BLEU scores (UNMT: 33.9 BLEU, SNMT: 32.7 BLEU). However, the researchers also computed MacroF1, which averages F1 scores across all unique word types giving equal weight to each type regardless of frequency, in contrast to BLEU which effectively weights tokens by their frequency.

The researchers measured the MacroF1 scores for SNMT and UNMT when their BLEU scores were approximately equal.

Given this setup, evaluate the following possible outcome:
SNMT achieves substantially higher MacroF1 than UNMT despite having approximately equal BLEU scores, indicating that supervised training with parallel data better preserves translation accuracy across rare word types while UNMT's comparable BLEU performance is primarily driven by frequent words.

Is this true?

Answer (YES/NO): YES